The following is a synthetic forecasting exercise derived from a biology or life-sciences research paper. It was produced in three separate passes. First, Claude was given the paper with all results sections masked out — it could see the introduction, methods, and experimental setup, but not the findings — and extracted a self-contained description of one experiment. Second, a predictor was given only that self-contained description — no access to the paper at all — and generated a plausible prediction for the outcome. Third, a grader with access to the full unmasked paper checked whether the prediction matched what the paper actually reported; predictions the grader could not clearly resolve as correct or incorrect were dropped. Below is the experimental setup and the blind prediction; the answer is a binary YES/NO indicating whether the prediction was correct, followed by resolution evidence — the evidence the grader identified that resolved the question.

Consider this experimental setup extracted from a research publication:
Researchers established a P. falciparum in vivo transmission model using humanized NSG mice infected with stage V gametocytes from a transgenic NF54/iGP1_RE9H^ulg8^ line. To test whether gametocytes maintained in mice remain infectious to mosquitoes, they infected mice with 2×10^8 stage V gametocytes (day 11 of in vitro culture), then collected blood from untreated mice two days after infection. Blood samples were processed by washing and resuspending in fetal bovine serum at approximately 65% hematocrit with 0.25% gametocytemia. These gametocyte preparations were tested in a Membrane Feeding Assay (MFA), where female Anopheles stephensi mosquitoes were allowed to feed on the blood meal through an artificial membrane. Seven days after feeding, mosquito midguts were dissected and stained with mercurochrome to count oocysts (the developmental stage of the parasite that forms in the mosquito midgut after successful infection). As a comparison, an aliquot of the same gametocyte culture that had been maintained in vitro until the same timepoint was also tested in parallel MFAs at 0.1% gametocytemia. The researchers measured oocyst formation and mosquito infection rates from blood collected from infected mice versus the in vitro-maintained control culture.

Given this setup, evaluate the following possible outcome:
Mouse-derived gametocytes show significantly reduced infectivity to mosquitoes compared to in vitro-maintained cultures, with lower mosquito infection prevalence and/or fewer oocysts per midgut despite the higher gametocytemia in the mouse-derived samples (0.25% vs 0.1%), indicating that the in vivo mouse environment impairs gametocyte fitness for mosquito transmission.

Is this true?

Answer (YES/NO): NO